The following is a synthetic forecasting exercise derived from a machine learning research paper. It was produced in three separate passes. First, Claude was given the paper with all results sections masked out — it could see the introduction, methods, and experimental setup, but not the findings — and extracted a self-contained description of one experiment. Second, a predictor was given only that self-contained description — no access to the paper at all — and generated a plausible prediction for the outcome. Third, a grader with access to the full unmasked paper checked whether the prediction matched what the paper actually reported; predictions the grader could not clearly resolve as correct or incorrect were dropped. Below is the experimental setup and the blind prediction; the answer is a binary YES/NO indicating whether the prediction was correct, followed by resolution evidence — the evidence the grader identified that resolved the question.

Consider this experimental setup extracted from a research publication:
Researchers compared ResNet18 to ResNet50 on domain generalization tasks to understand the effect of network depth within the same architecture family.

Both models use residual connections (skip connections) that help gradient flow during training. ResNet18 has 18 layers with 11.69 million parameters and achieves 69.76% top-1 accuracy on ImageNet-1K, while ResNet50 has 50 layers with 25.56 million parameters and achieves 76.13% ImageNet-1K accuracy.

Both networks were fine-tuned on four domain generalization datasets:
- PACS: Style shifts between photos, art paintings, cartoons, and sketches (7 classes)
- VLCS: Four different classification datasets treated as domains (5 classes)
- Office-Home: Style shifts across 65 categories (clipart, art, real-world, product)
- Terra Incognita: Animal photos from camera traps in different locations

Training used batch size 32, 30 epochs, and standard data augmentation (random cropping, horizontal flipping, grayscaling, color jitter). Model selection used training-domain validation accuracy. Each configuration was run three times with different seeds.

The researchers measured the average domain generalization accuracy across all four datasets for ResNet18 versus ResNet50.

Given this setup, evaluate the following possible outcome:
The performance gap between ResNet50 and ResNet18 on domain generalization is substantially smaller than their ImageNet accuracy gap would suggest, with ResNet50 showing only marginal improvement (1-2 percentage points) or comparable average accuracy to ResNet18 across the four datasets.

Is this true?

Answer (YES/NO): NO